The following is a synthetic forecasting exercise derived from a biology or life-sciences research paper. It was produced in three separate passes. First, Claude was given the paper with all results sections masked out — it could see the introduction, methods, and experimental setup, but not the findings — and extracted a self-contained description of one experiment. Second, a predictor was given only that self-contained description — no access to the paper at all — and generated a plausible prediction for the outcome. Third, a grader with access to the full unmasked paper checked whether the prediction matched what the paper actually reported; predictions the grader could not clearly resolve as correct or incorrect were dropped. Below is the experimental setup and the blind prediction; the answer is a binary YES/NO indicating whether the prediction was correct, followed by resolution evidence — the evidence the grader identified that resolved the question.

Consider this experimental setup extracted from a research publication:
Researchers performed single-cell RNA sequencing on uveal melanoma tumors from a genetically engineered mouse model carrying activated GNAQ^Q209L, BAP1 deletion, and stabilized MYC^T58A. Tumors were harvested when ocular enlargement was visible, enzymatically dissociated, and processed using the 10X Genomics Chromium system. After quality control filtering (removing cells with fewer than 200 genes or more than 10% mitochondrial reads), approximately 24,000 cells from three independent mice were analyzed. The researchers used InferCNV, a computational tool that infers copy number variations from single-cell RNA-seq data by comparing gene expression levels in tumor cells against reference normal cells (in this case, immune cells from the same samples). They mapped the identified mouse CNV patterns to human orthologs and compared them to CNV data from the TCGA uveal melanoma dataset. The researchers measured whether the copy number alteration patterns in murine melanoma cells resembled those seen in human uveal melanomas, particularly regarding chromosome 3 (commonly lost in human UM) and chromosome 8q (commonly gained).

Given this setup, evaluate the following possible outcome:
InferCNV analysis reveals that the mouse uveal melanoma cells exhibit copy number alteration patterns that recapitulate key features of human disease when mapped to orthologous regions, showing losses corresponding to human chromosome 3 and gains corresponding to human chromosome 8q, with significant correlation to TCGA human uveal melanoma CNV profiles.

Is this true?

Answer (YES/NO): YES